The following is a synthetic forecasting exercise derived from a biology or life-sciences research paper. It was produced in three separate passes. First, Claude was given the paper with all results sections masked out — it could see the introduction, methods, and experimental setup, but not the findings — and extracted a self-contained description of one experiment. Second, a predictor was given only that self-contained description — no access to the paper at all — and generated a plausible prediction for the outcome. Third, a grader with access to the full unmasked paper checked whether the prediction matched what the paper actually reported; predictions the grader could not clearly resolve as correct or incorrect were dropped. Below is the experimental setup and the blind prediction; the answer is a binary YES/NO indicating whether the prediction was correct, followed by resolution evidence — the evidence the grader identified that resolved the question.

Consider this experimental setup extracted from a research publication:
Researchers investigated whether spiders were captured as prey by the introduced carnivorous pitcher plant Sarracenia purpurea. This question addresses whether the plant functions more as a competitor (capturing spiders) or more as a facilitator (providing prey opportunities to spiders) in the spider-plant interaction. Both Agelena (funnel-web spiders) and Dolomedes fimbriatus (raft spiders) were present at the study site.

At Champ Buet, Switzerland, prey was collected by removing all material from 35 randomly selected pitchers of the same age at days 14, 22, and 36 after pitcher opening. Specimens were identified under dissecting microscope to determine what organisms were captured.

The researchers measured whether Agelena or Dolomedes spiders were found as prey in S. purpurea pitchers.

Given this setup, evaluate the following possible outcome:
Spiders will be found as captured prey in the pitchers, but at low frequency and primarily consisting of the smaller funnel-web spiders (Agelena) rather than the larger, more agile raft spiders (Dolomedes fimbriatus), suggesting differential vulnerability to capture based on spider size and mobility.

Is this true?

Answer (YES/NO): NO